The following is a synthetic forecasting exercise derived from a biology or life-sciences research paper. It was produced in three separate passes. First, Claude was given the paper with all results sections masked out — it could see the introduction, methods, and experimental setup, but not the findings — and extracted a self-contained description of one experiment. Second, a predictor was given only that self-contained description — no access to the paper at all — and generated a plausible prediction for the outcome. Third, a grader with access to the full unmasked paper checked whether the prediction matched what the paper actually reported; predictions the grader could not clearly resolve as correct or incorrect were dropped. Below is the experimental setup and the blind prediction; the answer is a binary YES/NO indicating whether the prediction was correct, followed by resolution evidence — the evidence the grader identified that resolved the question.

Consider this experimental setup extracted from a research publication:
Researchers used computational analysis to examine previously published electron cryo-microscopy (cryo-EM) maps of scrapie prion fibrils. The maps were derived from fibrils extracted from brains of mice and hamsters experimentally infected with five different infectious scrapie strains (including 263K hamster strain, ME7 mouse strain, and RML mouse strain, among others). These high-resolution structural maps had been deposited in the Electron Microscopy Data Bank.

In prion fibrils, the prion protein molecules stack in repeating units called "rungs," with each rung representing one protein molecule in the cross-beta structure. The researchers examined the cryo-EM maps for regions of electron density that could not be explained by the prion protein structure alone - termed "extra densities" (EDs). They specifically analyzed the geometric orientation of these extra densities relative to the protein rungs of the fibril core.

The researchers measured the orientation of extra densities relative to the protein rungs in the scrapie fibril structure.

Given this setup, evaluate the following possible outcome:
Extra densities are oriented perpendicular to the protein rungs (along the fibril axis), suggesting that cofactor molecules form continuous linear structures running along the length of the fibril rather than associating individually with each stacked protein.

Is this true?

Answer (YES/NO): YES